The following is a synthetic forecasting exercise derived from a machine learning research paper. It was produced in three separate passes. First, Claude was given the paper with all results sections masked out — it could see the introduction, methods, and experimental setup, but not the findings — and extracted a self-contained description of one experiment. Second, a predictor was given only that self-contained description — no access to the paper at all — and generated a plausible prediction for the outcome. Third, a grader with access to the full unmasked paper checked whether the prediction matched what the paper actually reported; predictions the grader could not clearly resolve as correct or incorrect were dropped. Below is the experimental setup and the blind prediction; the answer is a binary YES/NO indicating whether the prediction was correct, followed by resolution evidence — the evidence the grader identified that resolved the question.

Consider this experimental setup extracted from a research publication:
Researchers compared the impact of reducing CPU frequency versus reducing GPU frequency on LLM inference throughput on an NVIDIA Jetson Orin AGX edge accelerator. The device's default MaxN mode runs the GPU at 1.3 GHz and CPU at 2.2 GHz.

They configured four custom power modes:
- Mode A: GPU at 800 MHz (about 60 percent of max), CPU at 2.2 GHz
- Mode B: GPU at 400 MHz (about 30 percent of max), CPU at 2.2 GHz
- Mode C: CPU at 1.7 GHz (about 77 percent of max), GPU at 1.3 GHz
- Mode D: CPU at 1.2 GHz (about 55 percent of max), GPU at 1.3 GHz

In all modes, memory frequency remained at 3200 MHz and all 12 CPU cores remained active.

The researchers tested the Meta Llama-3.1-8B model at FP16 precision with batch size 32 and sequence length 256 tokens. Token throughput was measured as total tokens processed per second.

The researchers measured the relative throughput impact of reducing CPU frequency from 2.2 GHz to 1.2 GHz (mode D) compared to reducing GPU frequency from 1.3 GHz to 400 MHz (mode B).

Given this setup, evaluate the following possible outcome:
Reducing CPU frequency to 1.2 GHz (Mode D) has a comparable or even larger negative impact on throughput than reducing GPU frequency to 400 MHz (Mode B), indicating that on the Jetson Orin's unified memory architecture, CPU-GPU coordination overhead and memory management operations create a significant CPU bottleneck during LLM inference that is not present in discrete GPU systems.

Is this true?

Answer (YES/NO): NO